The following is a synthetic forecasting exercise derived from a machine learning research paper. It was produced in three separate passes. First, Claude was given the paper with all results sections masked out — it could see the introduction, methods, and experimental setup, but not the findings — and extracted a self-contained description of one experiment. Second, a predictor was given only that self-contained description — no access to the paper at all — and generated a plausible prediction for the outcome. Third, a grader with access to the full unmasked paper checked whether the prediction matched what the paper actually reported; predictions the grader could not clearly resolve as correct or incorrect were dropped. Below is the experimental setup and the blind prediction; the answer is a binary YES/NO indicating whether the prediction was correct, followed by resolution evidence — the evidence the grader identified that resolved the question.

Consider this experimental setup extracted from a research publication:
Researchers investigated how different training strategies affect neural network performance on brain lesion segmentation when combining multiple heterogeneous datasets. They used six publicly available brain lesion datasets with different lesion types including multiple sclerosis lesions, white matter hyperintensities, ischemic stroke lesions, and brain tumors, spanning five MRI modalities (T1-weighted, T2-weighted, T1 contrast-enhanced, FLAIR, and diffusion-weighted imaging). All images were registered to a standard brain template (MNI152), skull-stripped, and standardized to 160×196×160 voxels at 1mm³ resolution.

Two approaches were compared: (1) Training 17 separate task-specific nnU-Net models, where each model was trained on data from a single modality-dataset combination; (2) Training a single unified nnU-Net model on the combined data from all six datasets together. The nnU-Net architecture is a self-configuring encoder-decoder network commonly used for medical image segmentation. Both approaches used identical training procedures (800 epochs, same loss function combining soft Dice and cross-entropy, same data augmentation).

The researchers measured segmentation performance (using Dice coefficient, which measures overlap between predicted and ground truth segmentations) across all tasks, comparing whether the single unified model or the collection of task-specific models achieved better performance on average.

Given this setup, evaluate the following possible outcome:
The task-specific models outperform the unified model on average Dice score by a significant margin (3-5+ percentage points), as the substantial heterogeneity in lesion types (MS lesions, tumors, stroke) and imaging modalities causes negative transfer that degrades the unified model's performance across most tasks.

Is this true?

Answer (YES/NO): NO